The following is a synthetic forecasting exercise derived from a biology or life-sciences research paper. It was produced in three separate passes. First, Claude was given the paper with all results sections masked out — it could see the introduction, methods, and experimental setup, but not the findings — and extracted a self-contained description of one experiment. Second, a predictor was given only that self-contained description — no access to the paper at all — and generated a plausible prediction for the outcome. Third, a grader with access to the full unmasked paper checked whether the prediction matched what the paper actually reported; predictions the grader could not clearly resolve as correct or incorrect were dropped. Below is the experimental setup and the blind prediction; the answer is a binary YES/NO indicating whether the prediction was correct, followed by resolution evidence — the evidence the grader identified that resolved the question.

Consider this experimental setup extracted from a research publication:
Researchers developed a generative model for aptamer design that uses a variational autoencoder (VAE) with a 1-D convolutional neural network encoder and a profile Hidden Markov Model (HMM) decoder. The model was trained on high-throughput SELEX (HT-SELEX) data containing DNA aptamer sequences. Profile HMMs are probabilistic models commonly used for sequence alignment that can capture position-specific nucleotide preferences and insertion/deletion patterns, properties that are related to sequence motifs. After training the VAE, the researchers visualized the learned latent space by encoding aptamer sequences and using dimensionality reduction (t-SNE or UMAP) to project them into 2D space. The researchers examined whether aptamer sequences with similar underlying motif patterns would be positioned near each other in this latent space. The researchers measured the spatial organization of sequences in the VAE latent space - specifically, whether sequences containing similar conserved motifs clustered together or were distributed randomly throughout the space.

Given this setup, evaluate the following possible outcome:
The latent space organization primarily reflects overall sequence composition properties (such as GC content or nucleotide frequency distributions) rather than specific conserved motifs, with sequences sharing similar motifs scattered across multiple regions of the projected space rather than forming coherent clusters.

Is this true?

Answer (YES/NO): NO